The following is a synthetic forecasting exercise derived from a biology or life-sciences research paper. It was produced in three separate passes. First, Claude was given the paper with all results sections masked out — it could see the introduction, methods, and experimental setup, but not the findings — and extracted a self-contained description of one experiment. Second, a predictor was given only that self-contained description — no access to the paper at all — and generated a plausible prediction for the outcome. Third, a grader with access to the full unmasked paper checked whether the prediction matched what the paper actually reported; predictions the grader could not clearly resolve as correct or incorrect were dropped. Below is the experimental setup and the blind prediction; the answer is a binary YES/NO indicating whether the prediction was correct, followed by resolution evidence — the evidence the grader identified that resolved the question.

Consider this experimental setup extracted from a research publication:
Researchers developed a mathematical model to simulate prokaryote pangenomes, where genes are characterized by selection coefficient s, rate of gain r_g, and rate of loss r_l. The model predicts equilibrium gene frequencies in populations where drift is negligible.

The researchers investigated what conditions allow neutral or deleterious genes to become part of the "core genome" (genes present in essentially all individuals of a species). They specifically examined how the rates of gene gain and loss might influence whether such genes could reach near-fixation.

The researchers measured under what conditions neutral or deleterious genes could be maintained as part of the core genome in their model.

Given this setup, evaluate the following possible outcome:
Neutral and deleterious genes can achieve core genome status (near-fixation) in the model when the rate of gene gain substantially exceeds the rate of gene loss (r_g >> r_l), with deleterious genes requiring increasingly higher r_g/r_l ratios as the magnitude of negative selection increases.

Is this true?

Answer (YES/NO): NO